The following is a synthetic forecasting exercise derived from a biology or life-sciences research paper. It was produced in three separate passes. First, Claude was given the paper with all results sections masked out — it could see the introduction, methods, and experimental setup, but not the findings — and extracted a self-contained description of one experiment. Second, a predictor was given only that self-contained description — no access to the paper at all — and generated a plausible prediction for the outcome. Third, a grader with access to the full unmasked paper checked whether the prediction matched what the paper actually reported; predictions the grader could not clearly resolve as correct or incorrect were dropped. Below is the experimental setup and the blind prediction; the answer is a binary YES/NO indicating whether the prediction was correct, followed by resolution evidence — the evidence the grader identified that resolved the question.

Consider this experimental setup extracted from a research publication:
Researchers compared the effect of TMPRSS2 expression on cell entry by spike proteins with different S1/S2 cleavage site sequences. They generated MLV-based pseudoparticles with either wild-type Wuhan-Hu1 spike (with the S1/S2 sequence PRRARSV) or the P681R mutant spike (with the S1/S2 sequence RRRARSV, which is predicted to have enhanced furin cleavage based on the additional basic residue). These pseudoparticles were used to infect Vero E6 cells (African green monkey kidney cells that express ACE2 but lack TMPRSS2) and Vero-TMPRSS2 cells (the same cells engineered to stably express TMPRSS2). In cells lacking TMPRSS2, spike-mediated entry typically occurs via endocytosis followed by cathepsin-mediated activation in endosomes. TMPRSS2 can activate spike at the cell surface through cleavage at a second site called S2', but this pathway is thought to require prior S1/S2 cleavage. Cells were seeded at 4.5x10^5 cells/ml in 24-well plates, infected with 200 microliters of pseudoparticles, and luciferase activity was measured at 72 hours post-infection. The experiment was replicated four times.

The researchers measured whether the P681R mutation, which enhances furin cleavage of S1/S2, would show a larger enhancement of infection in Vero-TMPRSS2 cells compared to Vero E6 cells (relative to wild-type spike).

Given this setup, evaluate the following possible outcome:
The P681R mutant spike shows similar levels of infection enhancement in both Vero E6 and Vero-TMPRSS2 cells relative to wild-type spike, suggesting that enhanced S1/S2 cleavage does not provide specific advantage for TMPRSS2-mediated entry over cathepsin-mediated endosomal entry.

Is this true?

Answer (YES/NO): NO